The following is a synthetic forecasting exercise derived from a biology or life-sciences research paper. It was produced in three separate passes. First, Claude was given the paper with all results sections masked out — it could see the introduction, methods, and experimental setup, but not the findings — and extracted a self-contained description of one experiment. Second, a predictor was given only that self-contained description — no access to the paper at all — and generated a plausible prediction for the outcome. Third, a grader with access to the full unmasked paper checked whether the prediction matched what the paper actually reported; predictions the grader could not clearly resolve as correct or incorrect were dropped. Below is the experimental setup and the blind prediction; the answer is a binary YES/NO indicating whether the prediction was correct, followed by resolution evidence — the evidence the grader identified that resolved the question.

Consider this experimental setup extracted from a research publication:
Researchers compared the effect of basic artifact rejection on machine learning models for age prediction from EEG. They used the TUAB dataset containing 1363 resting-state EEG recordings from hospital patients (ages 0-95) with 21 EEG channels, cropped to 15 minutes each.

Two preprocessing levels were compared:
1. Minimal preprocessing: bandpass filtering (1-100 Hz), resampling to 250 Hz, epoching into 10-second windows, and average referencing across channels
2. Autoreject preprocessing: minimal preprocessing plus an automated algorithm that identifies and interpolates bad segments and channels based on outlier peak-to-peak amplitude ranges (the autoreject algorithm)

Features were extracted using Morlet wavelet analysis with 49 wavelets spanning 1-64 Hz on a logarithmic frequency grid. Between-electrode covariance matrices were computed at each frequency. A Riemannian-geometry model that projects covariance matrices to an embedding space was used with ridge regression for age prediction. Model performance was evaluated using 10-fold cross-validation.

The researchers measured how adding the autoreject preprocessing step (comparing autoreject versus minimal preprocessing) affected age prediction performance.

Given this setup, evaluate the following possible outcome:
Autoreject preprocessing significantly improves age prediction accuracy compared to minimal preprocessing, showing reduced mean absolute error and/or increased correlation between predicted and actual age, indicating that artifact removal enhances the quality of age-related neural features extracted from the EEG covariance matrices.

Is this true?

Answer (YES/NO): NO